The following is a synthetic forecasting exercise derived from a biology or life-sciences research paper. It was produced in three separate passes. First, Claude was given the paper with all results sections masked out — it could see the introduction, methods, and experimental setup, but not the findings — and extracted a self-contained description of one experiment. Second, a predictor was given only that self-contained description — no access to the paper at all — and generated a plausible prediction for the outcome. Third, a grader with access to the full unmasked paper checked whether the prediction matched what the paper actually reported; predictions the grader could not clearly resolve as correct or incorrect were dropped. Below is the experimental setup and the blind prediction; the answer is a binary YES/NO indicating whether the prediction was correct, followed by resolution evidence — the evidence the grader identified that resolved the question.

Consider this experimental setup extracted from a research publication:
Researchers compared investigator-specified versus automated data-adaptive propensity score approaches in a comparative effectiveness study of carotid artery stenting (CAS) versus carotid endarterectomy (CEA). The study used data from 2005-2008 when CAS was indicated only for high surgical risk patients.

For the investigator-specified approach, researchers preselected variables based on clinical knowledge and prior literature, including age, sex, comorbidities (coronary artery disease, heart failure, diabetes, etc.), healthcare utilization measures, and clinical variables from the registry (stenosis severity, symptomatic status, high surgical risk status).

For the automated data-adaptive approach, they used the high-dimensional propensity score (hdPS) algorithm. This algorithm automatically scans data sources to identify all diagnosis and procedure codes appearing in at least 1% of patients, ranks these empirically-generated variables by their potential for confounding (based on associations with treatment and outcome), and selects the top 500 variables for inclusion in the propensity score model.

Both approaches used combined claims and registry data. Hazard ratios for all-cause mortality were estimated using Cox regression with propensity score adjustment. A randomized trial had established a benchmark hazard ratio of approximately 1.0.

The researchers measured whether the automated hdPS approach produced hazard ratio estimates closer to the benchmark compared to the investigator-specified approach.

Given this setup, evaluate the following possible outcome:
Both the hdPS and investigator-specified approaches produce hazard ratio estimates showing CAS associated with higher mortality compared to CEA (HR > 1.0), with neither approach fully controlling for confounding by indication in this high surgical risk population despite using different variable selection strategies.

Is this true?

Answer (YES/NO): YES